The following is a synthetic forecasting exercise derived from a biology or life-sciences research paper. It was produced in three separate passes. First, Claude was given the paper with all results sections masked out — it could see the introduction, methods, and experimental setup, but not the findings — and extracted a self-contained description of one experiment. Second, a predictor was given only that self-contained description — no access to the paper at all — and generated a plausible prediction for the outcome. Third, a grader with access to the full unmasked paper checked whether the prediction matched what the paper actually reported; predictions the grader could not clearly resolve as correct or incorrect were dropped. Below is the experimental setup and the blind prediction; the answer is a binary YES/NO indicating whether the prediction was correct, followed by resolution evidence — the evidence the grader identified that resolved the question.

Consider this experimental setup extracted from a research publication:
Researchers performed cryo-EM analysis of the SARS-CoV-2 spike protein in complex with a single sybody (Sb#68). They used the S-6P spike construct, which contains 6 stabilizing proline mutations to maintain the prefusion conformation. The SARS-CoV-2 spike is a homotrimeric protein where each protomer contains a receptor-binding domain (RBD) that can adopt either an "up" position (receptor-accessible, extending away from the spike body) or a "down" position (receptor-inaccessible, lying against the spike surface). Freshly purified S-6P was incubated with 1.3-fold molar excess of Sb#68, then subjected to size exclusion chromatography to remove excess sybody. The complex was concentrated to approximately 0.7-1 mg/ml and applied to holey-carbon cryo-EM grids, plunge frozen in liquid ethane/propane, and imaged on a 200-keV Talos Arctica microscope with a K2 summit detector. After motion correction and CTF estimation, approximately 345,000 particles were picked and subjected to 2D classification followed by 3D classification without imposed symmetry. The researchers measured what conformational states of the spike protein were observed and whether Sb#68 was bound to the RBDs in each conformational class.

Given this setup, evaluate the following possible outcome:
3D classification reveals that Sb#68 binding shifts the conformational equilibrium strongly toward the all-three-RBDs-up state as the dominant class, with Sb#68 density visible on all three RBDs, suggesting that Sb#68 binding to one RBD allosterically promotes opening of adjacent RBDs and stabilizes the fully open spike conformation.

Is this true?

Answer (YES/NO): NO